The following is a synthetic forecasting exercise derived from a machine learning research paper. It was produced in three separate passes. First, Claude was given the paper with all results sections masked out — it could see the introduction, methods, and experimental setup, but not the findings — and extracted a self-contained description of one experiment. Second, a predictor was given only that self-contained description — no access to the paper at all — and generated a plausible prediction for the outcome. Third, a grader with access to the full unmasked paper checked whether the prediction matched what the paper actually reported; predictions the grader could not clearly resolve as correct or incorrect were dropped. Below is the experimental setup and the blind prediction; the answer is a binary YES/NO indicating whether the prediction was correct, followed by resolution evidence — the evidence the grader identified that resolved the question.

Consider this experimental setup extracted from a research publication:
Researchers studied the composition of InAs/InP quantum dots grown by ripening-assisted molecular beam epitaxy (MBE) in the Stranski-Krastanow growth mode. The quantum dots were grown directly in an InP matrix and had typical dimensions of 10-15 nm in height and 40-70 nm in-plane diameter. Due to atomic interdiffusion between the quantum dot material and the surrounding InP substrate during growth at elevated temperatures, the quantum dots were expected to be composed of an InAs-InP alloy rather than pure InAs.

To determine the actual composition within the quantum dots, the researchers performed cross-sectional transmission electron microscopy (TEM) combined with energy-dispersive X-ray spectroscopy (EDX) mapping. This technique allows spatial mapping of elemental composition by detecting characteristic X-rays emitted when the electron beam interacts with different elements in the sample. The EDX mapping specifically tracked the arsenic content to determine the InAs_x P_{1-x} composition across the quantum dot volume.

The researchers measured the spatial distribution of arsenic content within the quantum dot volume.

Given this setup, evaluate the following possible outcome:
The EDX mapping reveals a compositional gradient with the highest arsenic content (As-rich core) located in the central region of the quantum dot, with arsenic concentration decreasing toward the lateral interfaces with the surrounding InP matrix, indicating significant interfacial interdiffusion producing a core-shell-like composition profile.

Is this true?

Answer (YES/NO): YES